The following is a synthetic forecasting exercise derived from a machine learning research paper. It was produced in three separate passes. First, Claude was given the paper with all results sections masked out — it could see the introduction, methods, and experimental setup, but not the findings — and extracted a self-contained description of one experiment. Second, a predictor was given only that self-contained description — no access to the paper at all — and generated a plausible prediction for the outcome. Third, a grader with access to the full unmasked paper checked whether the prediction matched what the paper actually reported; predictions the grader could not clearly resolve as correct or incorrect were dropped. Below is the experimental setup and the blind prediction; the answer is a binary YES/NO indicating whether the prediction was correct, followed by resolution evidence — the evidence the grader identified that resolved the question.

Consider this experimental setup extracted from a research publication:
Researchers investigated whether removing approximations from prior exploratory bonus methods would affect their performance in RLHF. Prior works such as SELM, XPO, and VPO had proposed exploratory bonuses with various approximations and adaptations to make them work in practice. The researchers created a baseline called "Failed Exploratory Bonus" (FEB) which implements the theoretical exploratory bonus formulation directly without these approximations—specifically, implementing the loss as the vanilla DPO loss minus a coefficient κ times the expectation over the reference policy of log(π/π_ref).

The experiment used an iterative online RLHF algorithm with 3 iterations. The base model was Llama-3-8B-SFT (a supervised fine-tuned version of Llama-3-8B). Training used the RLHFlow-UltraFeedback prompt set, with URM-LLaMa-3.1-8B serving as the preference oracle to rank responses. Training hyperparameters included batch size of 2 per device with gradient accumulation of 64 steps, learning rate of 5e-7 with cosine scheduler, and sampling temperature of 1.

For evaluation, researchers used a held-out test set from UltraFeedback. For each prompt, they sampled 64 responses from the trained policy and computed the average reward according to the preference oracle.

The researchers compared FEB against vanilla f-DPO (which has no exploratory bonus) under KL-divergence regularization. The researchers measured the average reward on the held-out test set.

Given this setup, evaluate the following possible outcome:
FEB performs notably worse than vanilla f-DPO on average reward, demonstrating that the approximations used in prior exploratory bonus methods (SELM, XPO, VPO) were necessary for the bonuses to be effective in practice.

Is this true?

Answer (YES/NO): NO